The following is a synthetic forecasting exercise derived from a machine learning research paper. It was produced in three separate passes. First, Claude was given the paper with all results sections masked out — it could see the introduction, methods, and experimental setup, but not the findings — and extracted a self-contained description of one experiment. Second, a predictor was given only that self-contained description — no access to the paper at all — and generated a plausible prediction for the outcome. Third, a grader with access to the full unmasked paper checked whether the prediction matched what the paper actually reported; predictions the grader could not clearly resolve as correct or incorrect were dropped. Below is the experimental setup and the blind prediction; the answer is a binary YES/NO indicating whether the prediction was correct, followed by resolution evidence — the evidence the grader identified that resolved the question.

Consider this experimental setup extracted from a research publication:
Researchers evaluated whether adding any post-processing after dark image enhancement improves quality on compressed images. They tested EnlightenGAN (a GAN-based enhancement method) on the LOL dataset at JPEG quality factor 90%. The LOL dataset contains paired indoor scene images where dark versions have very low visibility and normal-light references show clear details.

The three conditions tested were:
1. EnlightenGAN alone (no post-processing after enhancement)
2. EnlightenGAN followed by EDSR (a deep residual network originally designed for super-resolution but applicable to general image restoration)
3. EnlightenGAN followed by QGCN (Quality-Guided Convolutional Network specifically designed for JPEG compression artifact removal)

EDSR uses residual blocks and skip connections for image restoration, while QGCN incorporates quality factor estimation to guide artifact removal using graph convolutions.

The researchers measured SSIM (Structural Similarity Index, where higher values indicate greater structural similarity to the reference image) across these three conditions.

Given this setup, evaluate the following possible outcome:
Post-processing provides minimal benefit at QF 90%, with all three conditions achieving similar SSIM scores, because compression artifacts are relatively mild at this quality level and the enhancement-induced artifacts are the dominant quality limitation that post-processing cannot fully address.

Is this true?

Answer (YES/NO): NO